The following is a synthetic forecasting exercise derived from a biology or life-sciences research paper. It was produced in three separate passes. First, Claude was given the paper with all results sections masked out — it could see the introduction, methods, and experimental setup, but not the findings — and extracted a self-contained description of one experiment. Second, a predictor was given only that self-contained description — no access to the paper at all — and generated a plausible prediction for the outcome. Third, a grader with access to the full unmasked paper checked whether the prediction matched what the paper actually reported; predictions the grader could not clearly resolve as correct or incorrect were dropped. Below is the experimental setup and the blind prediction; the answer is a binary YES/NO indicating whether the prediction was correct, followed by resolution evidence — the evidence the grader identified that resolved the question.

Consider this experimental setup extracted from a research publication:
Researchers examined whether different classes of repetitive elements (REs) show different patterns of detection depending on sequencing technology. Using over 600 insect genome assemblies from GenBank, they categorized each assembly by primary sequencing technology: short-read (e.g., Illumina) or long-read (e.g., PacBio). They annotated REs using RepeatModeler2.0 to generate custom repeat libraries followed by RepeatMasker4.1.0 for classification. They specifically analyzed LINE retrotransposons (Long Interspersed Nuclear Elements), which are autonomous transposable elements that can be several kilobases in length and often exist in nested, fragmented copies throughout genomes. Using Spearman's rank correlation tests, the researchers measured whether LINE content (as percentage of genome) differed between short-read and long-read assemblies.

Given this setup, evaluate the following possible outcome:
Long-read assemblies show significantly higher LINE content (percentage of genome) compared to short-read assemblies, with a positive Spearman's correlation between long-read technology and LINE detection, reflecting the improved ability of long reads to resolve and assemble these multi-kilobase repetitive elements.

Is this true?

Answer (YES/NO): NO